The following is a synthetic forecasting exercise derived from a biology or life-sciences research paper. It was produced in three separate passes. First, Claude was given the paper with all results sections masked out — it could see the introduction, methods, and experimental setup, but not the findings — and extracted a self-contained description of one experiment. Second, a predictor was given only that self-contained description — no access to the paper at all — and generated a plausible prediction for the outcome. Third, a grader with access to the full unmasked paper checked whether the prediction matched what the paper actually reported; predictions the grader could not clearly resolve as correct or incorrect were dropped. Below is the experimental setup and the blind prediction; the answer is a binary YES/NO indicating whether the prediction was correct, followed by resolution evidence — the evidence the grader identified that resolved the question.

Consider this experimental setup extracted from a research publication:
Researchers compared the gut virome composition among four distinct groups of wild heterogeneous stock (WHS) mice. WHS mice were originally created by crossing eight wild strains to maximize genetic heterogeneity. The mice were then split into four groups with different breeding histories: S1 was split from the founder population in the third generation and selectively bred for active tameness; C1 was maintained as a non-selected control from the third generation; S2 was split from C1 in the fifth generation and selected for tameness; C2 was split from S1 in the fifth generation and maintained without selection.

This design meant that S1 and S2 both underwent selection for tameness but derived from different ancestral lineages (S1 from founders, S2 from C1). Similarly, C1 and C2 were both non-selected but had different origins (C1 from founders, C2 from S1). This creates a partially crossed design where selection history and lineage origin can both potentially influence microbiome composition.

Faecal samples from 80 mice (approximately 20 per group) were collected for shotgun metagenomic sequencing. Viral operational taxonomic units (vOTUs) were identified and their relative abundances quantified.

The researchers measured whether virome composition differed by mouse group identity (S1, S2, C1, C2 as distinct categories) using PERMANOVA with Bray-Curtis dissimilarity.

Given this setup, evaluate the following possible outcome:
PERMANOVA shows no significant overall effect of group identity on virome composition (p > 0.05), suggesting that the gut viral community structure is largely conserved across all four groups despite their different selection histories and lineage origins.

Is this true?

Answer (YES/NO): NO